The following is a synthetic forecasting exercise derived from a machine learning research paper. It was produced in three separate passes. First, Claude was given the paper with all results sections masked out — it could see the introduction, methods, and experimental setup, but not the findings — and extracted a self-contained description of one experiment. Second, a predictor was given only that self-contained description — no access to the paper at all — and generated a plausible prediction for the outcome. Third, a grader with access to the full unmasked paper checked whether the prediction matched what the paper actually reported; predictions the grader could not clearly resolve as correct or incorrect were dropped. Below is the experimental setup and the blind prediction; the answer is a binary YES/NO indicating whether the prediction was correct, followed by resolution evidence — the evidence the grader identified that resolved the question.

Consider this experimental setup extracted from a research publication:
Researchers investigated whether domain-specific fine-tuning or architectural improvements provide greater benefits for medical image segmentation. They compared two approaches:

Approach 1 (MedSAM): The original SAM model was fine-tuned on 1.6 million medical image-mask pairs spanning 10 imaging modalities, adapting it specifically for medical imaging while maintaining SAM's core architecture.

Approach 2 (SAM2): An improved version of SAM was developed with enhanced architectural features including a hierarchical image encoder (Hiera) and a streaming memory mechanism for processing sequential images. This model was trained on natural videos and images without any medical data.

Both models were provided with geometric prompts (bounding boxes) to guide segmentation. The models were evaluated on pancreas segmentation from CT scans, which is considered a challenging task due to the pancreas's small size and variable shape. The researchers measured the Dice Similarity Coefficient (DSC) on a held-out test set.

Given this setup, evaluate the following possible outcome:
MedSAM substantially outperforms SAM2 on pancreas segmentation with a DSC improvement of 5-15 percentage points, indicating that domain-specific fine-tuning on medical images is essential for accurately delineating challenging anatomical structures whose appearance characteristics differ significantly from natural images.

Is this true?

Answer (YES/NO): NO